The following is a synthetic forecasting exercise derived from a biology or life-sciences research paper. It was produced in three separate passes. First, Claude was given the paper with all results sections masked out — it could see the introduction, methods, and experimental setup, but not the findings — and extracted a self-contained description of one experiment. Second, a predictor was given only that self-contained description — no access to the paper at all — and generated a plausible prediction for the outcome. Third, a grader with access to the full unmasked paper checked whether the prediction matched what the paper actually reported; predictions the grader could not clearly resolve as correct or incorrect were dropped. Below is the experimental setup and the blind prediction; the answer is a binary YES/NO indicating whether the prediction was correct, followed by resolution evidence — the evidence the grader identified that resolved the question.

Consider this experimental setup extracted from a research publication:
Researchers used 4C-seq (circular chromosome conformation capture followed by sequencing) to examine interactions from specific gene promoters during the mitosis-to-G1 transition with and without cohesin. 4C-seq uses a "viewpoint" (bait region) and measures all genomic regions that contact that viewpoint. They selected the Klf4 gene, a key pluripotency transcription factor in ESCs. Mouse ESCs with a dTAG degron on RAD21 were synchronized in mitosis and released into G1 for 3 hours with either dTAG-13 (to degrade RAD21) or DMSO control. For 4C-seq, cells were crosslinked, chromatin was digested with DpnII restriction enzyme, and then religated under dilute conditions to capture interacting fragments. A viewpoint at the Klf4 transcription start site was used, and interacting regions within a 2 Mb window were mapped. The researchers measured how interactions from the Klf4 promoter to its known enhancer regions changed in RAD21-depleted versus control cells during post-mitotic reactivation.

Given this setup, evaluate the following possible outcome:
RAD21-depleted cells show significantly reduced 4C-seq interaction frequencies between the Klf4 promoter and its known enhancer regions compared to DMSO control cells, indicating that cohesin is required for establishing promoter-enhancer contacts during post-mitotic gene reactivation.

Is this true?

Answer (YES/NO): YES